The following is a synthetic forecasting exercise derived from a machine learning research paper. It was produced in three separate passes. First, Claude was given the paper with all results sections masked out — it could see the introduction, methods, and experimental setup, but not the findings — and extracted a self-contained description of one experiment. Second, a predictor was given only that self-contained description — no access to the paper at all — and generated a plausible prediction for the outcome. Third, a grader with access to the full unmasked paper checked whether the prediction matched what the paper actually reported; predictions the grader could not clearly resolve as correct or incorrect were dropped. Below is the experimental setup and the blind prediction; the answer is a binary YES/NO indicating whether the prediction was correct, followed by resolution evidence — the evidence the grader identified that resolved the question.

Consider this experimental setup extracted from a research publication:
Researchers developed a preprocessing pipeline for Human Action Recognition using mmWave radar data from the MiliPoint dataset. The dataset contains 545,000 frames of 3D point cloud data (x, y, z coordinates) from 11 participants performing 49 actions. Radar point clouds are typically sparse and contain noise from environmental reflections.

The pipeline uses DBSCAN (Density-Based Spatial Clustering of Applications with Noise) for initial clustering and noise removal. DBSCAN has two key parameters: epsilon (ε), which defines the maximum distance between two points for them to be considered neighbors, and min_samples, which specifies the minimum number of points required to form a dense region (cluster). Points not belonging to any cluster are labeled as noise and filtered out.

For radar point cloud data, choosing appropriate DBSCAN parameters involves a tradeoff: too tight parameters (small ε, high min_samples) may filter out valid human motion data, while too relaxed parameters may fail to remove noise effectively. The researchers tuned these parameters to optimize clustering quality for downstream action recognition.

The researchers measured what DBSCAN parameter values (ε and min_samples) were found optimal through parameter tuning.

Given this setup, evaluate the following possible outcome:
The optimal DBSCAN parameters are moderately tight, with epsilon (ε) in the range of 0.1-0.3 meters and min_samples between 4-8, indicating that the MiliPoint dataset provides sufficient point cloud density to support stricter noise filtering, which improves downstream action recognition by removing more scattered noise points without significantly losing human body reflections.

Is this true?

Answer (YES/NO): NO